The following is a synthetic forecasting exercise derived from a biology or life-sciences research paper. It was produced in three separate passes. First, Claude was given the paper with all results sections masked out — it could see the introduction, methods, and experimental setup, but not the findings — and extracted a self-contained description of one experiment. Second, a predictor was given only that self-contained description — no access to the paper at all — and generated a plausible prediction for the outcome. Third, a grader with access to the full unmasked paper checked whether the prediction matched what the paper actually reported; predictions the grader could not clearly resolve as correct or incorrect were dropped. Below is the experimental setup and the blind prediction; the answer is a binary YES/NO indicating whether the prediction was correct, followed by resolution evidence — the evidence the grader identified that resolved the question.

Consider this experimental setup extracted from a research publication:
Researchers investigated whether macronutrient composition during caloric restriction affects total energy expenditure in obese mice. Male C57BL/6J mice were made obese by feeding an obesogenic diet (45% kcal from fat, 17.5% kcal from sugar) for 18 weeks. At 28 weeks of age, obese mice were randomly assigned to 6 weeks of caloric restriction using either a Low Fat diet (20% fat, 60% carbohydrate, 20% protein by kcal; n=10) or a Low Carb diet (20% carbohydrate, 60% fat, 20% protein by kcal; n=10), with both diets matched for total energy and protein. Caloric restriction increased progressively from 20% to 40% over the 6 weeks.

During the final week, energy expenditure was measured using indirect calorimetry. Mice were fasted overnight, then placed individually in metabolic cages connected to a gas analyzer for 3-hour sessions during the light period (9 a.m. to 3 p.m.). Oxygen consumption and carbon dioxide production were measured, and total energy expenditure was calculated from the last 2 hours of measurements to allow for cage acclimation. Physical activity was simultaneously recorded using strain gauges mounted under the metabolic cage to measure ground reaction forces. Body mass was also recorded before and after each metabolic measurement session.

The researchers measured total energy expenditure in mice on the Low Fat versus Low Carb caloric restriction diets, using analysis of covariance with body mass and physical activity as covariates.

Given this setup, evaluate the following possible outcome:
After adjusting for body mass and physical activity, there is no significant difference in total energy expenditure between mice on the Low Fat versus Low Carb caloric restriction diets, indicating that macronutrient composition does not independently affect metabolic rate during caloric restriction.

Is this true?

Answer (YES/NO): YES